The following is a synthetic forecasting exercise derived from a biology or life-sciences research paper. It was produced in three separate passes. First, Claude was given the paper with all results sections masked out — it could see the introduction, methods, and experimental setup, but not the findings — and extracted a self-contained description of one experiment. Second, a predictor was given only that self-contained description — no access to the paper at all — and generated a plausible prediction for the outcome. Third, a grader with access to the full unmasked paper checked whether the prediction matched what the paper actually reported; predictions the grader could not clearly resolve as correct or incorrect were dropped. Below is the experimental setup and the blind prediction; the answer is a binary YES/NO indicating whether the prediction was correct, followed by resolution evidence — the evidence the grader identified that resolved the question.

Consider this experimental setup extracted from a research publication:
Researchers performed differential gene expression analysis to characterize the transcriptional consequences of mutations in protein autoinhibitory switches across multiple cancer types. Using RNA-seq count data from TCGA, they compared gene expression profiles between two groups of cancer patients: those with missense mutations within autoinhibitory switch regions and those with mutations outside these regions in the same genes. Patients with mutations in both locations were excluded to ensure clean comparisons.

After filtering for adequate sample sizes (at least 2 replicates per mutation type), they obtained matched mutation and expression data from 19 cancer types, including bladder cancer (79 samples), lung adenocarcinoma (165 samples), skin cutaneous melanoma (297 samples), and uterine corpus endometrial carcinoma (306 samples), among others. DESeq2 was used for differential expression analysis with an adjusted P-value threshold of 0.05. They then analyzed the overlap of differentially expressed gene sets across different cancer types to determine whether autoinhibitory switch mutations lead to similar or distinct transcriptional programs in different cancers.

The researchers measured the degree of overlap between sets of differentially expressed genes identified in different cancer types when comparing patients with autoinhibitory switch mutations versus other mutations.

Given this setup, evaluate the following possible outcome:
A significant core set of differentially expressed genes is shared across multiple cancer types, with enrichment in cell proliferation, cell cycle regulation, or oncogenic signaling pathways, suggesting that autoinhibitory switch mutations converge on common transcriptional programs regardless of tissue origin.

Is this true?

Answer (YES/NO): NO